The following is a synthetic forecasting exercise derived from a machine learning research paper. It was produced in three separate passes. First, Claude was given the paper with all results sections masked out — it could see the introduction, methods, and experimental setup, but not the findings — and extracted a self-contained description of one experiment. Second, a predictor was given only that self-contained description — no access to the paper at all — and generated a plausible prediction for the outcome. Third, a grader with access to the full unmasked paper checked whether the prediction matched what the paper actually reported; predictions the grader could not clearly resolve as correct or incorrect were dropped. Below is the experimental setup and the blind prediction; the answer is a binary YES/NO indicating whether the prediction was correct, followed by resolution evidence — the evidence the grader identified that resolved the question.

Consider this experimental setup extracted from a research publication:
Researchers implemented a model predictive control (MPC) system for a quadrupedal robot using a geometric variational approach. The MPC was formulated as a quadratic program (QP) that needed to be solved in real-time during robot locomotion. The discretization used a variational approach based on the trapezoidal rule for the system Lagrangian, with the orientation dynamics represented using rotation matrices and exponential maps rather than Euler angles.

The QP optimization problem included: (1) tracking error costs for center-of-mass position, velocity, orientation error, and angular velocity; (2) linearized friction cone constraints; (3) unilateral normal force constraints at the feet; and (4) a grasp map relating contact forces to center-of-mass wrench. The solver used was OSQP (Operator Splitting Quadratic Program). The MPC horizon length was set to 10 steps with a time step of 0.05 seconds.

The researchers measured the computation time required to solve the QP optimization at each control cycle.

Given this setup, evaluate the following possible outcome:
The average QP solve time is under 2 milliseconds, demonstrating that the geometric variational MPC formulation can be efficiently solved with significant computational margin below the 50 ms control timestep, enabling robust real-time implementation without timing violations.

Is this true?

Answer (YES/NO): YES